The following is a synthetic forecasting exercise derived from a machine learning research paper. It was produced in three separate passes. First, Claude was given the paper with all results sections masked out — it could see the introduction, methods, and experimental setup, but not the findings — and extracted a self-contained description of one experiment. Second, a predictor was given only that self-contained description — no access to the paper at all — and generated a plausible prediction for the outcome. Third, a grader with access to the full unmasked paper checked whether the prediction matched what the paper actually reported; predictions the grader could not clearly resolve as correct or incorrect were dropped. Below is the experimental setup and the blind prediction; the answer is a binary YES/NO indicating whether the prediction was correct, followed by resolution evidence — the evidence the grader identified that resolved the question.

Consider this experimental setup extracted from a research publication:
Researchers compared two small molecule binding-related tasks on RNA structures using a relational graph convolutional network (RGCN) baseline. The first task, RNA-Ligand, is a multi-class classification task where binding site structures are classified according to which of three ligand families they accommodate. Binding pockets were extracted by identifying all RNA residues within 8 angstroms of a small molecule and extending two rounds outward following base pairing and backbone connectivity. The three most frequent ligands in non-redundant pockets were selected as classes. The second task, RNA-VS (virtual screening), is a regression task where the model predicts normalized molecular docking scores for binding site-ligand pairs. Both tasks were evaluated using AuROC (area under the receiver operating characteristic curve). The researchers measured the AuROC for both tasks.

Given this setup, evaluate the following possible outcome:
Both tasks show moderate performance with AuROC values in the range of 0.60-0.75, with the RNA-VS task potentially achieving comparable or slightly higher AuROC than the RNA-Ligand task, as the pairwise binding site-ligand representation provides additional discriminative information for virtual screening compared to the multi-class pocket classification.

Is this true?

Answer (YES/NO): NO